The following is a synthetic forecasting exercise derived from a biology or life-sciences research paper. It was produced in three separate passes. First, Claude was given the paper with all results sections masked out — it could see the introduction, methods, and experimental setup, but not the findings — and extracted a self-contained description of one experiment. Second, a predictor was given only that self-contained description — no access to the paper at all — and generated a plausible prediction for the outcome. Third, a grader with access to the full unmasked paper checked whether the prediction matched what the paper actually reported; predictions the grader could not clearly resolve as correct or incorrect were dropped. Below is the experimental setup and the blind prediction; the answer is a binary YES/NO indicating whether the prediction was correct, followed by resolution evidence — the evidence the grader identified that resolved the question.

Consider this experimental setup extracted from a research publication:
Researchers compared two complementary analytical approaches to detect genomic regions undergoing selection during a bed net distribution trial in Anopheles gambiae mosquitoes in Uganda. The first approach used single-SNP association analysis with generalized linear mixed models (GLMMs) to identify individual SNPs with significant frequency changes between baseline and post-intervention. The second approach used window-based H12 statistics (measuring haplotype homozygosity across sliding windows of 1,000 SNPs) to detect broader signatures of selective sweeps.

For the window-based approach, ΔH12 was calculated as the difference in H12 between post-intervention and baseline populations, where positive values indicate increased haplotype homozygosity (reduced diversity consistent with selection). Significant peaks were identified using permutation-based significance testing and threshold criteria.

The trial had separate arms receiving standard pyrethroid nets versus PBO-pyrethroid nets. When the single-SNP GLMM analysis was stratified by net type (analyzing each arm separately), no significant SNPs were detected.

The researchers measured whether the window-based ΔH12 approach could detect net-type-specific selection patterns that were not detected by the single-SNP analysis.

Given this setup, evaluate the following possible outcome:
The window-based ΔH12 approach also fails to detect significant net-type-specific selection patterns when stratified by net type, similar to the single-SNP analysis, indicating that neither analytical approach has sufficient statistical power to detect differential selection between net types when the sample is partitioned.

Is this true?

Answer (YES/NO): NO